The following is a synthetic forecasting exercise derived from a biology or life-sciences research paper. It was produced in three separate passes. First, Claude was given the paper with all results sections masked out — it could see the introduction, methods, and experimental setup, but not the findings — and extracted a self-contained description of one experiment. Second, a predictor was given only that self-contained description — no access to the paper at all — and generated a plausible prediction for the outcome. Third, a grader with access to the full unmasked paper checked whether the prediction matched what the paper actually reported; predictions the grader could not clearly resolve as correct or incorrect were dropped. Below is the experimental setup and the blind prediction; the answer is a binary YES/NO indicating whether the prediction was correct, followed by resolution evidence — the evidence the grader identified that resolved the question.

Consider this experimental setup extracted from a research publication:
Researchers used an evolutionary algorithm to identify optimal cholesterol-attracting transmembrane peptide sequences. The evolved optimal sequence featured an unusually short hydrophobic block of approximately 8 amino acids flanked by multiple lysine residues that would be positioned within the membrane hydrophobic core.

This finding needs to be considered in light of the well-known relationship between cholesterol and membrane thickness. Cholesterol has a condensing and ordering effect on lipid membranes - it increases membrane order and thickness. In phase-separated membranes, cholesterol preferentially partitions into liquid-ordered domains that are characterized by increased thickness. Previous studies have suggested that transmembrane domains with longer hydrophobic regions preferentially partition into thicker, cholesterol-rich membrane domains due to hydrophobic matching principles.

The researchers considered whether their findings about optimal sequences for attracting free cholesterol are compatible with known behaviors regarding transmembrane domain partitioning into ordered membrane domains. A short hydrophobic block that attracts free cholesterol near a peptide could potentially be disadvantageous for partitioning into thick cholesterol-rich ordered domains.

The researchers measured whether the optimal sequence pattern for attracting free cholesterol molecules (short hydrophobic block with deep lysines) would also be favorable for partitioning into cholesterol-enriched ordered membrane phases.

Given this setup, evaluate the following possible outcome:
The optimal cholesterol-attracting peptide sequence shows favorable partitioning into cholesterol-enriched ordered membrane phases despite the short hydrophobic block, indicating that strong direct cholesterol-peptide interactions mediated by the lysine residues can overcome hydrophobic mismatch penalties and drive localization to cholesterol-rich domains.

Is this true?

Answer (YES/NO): NO